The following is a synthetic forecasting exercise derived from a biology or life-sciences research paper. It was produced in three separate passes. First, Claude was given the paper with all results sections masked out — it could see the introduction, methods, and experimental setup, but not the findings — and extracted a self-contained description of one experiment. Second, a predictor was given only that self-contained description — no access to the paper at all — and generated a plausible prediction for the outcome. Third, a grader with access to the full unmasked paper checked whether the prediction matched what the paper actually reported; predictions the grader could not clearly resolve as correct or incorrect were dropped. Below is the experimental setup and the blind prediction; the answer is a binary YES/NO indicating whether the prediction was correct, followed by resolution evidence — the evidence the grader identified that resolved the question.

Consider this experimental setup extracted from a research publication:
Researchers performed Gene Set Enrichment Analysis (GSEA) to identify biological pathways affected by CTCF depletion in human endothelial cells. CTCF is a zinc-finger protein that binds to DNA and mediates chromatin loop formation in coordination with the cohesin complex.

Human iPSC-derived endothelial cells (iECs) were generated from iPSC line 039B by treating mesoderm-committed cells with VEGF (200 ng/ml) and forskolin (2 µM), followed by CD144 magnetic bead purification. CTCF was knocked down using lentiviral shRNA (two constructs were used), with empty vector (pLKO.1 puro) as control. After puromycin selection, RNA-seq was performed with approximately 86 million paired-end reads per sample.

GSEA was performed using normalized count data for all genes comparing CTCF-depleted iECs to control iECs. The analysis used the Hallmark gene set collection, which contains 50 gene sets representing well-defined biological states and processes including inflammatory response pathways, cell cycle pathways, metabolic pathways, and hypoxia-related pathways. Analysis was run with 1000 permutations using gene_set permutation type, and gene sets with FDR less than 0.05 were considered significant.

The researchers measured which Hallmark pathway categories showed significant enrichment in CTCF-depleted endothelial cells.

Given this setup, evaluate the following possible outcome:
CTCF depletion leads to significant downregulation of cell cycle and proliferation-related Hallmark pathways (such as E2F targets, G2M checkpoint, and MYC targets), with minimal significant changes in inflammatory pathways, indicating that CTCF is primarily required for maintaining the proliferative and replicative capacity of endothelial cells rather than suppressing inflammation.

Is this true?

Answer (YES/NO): NO